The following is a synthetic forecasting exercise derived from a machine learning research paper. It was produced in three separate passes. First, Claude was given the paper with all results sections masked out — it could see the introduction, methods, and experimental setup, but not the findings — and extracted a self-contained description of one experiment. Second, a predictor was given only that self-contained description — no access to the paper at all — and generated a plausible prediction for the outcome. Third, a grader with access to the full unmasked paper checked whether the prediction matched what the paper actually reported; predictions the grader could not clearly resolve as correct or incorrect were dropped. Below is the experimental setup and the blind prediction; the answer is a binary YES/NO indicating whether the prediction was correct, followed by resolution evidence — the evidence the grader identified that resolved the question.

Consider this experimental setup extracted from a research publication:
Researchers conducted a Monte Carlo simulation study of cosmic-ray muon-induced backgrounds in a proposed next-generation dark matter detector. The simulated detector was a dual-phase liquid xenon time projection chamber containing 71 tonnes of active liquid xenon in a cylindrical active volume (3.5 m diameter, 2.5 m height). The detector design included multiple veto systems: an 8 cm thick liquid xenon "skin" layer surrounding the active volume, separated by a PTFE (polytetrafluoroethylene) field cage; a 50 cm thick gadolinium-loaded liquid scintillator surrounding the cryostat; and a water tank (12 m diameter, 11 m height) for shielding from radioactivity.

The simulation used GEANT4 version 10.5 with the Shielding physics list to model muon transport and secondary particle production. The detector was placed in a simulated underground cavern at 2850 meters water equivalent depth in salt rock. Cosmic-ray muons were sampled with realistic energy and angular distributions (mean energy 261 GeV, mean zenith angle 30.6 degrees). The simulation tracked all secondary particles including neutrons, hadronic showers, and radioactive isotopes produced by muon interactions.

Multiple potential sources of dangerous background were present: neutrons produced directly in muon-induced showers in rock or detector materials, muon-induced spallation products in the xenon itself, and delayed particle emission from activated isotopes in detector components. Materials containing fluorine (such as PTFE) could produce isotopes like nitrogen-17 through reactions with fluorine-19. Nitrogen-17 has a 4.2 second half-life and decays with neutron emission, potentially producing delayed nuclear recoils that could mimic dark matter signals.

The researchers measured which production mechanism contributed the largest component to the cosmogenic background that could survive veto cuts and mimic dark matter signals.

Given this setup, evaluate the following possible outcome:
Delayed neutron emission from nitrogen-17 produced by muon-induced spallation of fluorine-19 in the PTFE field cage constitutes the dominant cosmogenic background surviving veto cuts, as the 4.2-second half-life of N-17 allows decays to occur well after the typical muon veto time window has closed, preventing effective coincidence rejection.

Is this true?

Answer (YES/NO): YES